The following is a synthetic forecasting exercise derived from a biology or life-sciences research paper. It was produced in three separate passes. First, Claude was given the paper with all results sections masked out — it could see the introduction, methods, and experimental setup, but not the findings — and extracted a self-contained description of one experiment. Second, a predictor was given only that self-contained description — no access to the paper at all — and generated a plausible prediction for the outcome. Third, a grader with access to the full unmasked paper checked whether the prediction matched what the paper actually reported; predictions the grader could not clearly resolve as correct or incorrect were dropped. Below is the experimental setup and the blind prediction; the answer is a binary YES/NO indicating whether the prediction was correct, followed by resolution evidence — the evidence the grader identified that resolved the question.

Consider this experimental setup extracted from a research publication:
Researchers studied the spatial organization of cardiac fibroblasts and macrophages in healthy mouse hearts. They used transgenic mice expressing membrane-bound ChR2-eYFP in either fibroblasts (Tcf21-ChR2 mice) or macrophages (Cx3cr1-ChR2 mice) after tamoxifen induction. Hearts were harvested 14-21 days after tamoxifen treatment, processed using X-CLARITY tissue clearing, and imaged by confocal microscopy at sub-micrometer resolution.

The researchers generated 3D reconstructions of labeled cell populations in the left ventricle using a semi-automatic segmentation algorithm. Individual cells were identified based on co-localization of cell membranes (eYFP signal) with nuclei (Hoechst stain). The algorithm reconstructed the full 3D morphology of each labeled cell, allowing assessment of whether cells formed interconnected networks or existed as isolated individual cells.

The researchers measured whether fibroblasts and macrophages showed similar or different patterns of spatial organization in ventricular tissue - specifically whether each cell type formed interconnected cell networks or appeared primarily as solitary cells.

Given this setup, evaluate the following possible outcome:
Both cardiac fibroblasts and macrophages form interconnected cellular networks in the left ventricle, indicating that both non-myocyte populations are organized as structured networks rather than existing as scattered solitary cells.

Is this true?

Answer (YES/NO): NO